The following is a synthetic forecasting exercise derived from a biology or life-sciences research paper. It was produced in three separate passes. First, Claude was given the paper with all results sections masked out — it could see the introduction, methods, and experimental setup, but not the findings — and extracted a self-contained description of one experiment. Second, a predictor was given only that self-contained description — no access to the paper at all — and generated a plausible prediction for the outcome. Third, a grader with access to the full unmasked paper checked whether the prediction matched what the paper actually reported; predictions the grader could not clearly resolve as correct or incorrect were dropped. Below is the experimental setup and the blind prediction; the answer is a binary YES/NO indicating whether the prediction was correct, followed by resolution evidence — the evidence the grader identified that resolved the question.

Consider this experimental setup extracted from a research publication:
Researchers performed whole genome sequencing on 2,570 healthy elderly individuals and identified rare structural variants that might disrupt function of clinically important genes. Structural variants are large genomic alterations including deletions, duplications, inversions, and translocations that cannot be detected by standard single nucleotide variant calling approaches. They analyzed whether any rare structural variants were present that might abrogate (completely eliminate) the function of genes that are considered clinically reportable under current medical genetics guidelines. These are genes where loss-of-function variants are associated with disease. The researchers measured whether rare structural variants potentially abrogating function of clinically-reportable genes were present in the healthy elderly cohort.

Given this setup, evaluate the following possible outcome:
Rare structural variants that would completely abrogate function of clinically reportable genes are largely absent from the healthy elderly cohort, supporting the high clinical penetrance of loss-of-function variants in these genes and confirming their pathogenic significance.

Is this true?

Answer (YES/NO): NO